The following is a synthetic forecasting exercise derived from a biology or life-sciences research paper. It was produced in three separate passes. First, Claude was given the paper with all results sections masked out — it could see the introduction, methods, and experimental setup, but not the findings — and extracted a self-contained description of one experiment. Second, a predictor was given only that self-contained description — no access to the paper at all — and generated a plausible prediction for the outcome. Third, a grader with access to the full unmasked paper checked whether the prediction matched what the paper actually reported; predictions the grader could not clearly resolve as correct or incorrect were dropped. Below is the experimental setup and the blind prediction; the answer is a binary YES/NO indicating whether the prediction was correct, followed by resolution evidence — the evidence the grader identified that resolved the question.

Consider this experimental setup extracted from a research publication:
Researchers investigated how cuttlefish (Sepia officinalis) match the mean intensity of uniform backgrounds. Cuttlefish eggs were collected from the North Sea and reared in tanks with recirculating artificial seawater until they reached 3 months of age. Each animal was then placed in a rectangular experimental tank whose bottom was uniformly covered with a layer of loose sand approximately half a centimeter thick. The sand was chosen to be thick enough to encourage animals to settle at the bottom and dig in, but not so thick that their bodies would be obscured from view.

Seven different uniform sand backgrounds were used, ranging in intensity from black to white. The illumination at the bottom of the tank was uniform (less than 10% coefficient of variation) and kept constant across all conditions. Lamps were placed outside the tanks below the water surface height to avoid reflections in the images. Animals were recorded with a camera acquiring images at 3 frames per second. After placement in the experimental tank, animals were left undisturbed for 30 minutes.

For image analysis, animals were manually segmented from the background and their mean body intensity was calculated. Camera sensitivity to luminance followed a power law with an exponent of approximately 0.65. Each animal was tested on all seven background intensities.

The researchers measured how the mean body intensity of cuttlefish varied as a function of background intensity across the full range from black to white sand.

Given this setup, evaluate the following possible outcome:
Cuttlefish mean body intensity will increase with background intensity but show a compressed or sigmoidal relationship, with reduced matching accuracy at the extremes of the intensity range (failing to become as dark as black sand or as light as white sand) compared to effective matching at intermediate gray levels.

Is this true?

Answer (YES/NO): NO